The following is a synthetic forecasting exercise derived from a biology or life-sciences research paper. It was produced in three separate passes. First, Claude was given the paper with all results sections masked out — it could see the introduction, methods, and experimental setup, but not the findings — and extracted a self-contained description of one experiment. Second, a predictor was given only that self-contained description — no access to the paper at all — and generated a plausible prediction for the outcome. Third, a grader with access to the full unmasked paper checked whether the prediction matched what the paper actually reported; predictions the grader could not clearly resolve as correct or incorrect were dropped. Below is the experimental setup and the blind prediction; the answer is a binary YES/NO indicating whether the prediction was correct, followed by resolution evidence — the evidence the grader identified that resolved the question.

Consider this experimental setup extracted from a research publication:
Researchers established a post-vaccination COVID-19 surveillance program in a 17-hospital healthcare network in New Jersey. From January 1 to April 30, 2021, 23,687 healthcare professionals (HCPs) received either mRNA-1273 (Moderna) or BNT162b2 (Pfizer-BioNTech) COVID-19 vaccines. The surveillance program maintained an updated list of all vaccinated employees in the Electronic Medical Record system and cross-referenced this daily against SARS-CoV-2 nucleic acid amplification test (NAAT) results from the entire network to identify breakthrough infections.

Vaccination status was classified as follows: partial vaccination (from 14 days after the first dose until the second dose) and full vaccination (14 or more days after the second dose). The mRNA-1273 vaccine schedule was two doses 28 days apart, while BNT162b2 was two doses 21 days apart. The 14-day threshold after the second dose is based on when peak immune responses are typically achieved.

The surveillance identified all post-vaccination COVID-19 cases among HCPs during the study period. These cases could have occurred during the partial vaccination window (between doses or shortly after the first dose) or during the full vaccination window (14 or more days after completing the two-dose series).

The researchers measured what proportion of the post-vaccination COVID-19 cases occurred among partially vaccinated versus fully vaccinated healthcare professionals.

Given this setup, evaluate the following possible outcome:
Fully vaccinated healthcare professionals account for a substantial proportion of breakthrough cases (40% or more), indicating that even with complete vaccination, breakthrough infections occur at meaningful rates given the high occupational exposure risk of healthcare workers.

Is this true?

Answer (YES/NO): NO